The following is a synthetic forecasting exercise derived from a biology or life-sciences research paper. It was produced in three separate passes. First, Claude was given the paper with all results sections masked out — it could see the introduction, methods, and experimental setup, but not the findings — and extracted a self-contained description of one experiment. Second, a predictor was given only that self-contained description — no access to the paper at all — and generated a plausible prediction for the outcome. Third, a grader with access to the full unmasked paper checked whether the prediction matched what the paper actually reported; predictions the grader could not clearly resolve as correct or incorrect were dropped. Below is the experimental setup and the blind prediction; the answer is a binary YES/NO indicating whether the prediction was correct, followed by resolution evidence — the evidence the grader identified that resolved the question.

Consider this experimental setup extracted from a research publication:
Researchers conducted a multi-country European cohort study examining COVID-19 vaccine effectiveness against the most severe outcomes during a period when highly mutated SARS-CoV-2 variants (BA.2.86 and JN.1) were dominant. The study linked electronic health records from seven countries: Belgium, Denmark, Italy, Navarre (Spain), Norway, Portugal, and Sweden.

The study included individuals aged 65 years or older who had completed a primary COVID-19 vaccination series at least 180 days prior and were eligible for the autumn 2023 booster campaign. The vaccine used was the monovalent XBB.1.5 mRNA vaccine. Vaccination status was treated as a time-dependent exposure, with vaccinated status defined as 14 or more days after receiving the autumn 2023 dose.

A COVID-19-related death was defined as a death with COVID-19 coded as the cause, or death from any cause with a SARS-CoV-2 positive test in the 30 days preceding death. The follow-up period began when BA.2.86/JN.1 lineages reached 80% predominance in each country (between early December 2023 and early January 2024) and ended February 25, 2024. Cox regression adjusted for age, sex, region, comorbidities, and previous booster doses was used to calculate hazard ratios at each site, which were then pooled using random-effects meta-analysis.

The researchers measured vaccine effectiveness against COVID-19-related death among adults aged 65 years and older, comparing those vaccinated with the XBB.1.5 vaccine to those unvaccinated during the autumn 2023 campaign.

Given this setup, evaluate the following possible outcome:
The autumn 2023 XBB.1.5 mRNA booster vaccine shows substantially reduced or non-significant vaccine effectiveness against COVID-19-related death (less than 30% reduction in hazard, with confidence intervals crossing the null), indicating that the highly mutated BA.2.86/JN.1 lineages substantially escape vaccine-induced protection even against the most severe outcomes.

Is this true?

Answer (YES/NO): NO